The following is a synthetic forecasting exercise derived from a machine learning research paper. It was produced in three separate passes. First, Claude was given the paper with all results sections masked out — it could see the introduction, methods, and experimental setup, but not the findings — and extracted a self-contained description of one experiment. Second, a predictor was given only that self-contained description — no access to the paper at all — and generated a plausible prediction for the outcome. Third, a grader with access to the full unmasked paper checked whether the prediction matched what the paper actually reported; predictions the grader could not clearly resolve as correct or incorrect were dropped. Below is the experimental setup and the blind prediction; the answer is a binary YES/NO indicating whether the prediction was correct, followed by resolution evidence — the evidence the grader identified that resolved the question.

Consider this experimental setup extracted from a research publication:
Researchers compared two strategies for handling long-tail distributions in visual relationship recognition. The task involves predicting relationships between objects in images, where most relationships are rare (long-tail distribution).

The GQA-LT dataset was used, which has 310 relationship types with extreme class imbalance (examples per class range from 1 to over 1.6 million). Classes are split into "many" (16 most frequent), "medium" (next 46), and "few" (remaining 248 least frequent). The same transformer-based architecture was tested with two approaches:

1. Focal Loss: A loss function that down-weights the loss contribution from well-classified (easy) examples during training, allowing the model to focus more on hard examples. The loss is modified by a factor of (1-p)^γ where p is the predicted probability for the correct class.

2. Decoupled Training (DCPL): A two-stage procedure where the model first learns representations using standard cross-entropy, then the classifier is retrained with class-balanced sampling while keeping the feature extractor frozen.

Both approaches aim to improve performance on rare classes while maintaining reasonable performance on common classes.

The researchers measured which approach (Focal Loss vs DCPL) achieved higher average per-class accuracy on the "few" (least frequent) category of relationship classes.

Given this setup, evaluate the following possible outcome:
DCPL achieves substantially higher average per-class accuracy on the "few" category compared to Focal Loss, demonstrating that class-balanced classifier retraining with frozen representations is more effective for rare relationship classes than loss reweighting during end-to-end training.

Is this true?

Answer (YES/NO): YES